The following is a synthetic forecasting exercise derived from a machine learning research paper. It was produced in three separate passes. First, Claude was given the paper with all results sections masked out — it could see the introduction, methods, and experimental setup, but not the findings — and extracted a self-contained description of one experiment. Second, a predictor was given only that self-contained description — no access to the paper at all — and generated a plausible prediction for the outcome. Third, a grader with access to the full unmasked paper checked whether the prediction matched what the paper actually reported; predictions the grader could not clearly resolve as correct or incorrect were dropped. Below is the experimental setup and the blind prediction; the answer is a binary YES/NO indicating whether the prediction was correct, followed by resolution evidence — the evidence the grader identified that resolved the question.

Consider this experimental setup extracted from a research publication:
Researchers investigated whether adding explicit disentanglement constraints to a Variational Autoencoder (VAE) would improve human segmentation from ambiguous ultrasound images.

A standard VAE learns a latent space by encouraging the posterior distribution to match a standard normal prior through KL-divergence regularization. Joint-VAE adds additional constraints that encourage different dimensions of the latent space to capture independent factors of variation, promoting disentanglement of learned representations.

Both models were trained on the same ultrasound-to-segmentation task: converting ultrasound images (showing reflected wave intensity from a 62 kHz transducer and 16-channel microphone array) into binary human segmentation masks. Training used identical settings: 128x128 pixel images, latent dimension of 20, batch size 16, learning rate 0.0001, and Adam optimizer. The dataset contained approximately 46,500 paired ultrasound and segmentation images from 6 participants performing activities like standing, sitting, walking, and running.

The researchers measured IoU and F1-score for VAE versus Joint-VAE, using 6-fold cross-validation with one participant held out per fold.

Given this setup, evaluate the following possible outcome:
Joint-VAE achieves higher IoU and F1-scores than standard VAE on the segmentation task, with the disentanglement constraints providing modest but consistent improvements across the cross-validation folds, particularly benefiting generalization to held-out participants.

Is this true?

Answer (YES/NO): NO